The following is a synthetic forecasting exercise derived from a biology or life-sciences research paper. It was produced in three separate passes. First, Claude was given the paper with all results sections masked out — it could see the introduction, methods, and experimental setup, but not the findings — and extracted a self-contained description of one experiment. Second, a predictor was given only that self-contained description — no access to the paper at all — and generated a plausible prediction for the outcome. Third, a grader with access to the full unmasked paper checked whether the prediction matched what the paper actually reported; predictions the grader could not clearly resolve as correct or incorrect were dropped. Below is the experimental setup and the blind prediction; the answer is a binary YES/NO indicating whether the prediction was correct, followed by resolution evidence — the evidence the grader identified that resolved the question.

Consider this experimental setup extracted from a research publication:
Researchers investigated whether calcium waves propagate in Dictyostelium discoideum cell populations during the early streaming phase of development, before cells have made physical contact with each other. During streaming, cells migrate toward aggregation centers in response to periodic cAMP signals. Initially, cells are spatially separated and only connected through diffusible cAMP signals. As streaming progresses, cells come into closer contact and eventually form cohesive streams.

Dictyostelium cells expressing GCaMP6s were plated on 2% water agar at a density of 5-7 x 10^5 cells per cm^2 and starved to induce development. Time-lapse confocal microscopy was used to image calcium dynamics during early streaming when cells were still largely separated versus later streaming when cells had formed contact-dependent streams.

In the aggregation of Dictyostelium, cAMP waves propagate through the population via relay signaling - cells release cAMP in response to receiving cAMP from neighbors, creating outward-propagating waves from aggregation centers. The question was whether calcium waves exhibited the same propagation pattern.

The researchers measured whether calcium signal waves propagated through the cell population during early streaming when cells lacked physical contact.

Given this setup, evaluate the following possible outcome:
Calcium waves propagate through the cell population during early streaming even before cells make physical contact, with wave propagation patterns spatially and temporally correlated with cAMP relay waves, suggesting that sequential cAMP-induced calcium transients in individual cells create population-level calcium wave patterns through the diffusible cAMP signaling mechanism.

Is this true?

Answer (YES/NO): YES